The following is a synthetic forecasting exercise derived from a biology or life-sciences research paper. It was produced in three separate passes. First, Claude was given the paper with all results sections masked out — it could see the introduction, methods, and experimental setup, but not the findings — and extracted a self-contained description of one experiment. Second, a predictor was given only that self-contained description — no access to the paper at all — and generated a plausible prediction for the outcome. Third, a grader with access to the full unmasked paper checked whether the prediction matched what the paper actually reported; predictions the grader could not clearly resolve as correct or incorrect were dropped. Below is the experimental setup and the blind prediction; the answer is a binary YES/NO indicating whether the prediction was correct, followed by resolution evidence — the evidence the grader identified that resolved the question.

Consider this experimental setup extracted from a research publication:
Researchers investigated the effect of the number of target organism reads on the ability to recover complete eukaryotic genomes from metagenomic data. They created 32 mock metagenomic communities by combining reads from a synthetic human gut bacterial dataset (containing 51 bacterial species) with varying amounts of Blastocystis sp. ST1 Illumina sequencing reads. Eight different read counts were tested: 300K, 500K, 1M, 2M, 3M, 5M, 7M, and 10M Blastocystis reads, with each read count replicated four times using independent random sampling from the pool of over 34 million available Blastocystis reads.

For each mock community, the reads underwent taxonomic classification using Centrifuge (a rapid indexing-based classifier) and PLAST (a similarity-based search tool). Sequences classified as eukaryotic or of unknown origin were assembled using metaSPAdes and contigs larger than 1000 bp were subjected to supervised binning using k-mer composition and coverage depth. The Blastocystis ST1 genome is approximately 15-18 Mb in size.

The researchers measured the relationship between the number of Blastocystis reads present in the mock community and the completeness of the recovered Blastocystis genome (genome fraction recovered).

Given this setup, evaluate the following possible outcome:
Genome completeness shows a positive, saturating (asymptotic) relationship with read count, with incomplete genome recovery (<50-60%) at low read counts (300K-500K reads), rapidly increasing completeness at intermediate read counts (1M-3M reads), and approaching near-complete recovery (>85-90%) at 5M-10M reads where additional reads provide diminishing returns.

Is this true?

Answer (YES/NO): NO